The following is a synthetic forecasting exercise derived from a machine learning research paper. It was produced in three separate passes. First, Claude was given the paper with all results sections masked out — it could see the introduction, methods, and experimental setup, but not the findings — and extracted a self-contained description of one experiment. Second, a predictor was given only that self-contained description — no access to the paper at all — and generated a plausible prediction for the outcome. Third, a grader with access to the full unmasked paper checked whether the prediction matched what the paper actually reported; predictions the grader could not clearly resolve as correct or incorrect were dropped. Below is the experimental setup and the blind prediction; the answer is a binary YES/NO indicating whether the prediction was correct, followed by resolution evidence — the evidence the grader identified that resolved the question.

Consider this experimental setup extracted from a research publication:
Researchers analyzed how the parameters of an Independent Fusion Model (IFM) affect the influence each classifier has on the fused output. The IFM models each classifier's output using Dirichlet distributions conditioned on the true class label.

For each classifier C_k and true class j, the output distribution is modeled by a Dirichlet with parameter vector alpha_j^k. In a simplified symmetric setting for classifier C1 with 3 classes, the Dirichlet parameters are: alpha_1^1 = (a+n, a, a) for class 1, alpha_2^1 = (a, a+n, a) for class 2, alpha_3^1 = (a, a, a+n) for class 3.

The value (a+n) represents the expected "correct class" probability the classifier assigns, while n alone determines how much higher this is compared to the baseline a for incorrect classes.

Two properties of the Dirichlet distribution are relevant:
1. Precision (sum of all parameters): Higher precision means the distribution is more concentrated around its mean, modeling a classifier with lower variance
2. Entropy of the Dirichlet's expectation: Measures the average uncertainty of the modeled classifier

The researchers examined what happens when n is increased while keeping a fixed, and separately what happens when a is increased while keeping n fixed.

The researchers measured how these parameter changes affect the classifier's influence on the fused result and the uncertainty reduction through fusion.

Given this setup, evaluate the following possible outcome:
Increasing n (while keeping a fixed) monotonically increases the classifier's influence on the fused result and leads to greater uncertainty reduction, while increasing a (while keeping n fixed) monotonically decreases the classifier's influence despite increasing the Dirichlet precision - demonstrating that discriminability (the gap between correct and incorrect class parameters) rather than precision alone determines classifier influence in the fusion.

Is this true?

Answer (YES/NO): NO